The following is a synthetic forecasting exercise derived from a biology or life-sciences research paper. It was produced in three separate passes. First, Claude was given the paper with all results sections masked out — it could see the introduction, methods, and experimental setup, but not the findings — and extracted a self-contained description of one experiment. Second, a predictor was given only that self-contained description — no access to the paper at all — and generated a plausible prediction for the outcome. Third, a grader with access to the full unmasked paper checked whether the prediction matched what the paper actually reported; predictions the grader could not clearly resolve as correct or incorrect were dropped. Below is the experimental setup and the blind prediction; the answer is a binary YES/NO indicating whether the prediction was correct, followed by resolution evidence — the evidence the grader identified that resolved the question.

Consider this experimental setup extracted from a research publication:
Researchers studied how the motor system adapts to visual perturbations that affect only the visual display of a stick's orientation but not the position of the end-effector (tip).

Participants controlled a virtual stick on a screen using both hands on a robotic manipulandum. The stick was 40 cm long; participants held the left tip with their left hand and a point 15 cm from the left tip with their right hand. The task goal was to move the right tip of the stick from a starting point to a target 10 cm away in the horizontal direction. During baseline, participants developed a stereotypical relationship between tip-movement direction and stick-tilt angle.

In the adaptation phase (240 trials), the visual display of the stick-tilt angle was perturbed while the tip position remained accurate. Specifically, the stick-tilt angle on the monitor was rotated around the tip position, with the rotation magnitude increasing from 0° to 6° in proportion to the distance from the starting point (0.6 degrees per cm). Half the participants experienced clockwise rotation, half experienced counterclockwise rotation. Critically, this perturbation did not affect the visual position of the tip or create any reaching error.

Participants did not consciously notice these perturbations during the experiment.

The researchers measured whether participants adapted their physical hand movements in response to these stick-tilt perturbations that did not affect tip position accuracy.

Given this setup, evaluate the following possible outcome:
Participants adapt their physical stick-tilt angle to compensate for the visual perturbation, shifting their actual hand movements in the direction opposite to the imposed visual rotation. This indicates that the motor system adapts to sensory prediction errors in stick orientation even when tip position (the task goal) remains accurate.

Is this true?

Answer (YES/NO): YES